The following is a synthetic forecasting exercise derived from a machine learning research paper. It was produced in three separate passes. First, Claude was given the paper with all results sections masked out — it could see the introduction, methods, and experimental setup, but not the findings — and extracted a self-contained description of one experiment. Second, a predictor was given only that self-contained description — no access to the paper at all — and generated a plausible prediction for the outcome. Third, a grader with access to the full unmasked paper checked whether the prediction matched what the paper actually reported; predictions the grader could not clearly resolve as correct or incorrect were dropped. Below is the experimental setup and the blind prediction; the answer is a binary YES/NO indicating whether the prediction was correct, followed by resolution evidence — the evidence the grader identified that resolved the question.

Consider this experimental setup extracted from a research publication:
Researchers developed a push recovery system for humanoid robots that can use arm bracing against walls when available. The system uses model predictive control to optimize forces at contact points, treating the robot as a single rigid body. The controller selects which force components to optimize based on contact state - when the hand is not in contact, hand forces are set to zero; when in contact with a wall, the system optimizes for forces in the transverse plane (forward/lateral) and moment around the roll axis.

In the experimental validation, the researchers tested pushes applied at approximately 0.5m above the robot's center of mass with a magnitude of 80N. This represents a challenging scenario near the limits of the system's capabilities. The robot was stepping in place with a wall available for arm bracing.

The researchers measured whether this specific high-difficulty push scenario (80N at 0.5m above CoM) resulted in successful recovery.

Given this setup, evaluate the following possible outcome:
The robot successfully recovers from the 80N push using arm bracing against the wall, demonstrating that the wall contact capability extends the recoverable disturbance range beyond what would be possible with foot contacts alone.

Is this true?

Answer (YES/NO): YES